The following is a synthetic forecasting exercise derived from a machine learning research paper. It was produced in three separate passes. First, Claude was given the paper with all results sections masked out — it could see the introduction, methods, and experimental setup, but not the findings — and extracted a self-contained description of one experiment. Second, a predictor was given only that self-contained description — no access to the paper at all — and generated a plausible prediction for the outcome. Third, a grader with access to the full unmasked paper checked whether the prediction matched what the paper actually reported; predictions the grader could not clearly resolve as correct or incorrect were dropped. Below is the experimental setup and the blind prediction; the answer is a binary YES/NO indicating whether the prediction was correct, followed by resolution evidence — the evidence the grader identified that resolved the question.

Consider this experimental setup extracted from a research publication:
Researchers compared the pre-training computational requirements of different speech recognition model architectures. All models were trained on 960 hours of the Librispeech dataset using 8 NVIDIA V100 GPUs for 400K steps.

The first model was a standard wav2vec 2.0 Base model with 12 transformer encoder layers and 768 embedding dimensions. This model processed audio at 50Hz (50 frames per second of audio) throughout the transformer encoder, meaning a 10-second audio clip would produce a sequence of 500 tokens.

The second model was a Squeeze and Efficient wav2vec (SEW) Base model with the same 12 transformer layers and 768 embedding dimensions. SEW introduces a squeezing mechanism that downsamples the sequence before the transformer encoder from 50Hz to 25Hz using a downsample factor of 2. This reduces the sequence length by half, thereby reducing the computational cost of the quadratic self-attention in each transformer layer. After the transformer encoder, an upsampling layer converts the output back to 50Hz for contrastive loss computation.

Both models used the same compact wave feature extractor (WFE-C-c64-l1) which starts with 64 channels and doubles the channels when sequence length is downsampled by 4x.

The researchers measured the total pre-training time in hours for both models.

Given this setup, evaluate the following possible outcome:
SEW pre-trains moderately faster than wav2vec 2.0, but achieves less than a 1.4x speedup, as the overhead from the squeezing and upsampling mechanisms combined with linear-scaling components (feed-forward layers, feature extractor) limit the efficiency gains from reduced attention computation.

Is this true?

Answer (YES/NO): NO